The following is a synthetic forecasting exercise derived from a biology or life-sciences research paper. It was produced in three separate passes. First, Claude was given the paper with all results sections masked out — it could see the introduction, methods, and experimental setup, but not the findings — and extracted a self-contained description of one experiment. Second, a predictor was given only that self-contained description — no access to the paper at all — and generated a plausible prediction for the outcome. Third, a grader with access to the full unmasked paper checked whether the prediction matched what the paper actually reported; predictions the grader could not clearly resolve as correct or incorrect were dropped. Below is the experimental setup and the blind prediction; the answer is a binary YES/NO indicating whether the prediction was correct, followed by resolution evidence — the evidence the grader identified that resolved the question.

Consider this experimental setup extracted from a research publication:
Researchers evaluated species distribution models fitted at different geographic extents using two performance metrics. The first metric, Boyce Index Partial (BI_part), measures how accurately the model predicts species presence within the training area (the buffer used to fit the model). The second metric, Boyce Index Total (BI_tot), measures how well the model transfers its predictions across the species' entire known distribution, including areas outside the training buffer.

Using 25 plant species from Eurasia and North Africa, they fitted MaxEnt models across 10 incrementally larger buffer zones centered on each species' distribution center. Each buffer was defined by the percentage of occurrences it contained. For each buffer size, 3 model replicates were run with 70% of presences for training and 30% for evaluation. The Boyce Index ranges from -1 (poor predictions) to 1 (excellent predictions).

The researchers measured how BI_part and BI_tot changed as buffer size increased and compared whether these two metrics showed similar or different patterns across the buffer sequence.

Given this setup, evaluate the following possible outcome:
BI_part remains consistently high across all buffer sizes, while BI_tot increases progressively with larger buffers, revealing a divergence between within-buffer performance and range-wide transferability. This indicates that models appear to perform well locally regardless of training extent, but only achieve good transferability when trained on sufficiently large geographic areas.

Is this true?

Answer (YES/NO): NO